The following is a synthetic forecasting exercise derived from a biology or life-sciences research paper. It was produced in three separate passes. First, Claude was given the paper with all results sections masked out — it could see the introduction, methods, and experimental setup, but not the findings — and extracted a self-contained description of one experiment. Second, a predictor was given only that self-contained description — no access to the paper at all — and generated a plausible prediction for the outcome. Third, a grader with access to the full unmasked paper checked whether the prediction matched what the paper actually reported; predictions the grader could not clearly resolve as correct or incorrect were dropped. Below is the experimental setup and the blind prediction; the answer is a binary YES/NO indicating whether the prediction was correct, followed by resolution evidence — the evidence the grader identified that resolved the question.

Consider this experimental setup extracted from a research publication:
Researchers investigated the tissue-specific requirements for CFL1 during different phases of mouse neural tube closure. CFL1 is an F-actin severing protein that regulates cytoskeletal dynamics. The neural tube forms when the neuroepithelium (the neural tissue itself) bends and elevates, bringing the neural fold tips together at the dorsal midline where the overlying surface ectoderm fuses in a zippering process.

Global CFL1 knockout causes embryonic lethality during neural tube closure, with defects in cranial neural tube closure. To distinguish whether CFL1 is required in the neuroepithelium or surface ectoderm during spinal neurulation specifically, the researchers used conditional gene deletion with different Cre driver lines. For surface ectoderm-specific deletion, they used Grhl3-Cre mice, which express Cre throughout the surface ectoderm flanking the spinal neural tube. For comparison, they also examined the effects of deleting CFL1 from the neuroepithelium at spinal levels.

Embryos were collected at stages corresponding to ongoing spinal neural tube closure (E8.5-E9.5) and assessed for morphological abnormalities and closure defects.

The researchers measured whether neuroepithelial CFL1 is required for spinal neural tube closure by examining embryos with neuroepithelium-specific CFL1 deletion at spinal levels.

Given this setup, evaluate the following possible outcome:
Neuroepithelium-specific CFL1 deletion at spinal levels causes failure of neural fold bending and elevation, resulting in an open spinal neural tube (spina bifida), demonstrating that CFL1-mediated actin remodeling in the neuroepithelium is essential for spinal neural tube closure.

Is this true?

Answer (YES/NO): NO